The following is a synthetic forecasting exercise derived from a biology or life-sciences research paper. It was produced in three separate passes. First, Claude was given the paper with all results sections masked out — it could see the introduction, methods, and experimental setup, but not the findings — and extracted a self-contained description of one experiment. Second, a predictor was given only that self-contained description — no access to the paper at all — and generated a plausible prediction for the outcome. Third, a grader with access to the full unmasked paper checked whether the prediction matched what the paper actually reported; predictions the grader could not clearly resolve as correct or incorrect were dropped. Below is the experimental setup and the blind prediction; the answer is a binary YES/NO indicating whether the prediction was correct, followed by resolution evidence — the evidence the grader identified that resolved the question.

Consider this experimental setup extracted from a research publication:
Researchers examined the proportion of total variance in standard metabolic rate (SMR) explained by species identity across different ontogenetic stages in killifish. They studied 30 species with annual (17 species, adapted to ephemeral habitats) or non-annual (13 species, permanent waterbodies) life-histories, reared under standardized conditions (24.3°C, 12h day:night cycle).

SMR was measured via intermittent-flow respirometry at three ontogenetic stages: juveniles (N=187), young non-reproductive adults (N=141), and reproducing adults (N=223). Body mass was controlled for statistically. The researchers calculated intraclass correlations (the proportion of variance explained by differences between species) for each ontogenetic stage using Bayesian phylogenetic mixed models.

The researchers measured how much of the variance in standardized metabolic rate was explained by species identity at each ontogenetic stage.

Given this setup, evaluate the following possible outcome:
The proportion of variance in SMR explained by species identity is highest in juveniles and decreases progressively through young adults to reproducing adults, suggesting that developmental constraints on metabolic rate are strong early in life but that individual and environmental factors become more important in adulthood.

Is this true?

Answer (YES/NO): YES